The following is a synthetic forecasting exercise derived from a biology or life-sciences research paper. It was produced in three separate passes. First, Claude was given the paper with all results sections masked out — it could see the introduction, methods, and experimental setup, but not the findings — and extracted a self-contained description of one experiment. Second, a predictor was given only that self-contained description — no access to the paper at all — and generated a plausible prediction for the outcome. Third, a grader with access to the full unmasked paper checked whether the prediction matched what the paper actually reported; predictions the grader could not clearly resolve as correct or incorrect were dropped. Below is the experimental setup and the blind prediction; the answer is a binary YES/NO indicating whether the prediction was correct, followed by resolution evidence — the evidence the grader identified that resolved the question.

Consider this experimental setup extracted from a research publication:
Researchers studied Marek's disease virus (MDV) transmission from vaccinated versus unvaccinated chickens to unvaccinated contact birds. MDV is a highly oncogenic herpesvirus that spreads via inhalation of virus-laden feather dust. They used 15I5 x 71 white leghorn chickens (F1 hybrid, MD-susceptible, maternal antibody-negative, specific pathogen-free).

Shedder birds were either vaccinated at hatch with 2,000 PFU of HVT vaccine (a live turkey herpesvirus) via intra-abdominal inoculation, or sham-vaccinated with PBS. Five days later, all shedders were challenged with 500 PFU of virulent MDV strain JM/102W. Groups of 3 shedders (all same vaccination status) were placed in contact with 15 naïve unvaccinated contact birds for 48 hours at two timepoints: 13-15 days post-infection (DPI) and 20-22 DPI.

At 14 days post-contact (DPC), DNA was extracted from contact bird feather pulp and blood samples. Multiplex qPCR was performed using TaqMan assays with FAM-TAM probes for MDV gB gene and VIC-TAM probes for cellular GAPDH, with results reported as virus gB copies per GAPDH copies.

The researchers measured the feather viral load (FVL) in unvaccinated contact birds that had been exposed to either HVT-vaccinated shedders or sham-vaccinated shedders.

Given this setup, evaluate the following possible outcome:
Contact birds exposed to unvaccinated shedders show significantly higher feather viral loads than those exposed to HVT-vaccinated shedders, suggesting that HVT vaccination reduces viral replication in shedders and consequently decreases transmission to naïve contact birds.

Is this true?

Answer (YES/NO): YES